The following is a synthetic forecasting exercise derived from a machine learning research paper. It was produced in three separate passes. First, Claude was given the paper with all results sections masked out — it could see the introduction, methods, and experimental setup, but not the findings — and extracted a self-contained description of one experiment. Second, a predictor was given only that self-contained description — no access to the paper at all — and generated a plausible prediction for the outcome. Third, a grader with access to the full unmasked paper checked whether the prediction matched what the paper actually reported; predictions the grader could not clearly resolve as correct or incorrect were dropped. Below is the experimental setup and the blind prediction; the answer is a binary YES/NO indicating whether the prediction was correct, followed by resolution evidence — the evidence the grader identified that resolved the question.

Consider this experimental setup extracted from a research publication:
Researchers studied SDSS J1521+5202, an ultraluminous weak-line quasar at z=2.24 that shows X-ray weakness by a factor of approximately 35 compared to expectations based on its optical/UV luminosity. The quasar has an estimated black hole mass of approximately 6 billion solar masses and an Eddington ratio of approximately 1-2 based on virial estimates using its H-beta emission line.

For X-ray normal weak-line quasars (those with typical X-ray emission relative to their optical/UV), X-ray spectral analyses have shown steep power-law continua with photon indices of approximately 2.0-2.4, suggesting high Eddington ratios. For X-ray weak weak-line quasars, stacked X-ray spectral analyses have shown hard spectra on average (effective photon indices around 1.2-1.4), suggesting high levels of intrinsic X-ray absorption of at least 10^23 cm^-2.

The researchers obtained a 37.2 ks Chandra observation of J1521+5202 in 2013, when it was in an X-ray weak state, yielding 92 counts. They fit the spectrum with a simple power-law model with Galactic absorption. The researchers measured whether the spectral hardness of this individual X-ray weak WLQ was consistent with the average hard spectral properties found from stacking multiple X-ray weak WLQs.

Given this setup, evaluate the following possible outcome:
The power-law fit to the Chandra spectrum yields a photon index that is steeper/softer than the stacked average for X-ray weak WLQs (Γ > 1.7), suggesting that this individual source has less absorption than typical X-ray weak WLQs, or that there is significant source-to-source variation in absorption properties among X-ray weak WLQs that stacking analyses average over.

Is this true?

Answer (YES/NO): NO